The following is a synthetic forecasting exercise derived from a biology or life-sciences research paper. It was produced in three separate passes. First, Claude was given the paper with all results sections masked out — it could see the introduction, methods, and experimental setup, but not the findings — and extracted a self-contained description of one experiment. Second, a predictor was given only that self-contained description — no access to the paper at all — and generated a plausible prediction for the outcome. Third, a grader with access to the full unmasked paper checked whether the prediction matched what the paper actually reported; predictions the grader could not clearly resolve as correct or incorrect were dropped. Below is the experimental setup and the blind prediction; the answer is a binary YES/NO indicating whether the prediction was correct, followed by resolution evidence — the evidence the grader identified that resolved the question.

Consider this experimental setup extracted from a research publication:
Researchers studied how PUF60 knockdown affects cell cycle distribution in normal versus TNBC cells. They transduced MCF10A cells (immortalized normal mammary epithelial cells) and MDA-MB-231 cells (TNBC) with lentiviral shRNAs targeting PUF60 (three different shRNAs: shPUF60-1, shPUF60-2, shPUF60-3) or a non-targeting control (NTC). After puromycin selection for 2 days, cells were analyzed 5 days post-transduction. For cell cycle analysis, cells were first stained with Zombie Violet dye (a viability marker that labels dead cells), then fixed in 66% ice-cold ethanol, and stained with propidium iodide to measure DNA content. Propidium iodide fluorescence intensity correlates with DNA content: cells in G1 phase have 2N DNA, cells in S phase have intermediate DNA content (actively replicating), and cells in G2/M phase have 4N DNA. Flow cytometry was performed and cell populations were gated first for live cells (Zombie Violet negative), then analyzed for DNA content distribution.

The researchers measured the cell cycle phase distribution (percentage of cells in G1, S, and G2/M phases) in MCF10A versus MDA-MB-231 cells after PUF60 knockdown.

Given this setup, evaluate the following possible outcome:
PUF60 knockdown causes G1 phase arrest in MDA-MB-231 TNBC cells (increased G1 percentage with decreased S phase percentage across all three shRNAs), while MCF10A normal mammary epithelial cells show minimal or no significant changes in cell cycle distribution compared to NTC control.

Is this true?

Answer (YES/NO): NO